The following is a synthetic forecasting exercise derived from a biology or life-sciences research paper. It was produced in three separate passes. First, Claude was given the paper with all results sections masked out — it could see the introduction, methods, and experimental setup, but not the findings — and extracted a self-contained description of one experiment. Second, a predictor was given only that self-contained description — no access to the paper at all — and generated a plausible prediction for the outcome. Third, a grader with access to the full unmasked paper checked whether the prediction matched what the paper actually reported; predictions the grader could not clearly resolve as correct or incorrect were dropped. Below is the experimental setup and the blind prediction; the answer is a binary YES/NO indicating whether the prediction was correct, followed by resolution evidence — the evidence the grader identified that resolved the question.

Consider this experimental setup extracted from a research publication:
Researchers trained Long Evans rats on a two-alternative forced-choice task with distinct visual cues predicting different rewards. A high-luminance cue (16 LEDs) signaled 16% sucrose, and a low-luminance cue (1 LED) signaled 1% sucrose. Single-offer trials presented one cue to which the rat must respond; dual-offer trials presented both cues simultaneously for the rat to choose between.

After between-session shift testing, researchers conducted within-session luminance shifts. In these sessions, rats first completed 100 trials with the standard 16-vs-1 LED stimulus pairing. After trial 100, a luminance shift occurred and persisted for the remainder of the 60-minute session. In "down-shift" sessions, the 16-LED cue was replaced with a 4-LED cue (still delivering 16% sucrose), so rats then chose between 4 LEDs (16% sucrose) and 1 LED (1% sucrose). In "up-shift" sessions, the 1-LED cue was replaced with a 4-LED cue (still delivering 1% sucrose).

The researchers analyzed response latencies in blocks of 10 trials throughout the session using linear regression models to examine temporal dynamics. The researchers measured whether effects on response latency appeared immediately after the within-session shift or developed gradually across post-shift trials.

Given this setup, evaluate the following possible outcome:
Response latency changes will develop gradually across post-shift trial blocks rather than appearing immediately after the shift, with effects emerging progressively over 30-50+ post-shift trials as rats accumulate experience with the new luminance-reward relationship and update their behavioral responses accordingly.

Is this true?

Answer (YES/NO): NO